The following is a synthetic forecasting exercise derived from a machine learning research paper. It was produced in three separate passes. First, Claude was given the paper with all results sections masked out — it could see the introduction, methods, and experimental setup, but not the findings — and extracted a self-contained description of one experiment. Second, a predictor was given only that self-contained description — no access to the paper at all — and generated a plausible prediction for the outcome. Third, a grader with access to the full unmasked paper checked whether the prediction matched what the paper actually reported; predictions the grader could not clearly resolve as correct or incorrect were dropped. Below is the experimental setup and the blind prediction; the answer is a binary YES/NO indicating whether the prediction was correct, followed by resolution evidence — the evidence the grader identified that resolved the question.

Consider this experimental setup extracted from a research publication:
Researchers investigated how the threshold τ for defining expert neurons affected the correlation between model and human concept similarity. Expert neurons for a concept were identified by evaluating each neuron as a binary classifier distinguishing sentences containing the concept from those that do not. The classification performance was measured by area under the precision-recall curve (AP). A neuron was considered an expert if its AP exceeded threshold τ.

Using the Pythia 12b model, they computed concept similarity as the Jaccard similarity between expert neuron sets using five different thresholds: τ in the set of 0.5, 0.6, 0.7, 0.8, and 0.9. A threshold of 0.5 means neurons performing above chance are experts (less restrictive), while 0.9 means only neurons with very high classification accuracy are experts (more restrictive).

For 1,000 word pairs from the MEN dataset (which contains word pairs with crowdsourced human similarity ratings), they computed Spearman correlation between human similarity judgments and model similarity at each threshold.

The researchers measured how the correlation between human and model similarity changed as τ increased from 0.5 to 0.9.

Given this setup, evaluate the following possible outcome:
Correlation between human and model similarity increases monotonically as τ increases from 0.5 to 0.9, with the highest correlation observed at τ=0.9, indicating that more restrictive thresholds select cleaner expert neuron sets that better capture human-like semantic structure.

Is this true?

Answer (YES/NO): NO